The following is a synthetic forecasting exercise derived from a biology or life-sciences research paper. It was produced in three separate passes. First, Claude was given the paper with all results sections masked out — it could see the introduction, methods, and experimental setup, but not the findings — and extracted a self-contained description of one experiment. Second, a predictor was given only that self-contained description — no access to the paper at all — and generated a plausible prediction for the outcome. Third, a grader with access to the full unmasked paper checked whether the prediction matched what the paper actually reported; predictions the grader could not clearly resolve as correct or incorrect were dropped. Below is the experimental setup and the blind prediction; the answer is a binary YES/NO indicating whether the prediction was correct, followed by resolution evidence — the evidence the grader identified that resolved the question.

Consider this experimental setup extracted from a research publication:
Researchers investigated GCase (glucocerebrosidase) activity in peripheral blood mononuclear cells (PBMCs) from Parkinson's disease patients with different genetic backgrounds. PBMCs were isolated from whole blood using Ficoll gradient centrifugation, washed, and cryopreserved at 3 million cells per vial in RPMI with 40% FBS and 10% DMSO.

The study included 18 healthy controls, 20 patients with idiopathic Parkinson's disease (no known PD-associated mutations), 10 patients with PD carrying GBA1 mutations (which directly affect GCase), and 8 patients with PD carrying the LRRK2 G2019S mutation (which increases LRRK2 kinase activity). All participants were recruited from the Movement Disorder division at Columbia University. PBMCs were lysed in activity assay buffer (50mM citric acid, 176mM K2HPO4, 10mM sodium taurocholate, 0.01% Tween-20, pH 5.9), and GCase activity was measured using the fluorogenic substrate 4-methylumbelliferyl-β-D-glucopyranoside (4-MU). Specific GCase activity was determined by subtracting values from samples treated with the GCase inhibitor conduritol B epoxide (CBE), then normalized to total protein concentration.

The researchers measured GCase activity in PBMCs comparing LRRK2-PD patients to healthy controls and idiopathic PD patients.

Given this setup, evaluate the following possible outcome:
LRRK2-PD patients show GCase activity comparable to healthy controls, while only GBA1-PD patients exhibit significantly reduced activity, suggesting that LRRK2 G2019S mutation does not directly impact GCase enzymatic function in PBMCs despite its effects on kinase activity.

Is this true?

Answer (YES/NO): NO